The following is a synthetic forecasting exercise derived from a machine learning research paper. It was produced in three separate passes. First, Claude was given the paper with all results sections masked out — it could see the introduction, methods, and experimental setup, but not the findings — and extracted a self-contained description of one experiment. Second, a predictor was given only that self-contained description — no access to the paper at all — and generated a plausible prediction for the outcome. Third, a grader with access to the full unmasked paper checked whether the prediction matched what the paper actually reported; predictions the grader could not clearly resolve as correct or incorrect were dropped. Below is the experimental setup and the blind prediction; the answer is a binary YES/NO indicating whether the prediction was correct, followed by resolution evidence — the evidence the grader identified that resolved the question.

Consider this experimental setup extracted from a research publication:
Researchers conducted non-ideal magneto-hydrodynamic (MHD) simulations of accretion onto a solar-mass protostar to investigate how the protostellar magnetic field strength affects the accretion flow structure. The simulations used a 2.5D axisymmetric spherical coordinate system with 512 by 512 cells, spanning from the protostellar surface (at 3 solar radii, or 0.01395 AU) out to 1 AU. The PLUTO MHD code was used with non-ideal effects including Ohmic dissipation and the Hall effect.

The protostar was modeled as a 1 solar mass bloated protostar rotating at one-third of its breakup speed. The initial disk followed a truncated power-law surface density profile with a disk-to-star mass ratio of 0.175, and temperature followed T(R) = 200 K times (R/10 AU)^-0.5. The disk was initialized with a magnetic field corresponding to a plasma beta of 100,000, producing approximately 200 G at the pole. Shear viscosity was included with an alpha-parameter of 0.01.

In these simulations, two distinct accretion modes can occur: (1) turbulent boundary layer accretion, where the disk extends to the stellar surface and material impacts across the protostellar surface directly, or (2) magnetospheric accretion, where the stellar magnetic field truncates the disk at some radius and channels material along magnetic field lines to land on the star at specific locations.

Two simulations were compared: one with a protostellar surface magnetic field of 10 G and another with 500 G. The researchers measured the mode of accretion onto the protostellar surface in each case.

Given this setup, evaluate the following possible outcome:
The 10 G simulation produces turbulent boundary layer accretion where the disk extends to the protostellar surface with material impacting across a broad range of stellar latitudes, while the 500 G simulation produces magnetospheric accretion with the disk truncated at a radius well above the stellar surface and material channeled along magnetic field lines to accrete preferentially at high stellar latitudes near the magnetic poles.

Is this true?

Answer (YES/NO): NO